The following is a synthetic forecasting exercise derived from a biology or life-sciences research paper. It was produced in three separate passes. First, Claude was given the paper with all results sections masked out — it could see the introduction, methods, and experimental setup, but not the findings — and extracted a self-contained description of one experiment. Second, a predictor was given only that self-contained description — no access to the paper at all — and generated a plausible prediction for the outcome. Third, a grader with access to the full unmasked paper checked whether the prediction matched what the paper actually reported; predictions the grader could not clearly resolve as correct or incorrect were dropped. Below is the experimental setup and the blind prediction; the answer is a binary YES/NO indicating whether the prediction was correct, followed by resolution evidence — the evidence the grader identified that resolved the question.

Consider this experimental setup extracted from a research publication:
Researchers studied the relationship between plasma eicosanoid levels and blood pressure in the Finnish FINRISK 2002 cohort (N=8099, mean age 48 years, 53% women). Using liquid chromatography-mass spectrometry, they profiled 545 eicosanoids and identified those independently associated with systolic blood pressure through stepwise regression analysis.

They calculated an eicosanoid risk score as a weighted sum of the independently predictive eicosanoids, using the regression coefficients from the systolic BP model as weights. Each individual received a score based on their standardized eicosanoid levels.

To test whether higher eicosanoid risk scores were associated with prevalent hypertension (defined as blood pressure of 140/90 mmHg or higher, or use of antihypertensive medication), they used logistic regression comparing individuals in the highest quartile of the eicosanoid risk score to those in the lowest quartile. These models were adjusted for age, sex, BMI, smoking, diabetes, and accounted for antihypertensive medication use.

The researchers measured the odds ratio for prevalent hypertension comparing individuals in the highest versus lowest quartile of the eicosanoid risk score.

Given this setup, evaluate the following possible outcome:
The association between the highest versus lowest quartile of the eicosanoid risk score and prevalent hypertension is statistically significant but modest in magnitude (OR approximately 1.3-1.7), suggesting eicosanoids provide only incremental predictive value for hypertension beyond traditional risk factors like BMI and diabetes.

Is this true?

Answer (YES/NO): NO